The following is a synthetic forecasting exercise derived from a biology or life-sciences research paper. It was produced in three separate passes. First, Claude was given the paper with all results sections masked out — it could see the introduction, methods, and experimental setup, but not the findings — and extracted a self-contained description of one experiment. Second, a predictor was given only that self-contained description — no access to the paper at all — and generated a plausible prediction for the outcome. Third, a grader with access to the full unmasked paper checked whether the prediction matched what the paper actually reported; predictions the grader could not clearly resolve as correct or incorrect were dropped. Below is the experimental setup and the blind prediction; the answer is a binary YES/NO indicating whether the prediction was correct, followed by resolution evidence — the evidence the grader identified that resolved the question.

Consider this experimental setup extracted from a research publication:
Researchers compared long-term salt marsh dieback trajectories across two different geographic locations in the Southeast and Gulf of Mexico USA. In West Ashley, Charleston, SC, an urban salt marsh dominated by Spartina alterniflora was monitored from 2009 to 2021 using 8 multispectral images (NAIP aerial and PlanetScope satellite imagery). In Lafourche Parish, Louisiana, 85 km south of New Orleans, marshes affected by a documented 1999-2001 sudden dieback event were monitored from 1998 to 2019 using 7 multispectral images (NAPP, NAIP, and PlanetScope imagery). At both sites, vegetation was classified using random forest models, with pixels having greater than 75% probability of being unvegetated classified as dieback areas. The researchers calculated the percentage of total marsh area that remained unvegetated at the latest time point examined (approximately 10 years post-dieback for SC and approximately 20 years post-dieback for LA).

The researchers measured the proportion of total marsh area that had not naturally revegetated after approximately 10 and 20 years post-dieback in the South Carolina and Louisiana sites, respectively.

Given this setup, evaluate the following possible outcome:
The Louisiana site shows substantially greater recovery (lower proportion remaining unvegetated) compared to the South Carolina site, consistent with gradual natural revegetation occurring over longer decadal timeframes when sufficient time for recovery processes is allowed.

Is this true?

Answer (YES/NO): NO